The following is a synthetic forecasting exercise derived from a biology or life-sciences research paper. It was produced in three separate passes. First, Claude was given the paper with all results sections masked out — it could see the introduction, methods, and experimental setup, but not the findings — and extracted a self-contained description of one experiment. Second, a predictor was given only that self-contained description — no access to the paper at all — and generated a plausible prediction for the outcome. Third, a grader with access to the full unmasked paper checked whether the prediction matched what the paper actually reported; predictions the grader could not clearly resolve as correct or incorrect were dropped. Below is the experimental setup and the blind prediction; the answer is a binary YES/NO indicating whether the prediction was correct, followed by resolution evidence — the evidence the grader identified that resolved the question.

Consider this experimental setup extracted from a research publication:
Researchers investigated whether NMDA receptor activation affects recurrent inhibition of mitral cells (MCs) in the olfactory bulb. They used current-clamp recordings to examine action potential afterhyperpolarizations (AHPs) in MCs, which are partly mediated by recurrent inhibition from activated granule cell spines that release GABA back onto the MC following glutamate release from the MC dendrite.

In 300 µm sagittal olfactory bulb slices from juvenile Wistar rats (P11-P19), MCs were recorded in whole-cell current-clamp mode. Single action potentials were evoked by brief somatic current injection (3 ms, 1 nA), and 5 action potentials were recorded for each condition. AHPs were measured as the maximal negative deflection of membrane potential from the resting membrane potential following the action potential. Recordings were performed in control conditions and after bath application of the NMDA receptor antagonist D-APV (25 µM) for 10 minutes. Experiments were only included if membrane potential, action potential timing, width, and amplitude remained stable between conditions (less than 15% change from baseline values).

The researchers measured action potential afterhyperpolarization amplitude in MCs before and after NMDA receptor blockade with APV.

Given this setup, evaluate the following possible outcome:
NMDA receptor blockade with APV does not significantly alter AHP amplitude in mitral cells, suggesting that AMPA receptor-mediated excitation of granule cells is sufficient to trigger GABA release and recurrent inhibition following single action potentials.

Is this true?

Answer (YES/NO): NO